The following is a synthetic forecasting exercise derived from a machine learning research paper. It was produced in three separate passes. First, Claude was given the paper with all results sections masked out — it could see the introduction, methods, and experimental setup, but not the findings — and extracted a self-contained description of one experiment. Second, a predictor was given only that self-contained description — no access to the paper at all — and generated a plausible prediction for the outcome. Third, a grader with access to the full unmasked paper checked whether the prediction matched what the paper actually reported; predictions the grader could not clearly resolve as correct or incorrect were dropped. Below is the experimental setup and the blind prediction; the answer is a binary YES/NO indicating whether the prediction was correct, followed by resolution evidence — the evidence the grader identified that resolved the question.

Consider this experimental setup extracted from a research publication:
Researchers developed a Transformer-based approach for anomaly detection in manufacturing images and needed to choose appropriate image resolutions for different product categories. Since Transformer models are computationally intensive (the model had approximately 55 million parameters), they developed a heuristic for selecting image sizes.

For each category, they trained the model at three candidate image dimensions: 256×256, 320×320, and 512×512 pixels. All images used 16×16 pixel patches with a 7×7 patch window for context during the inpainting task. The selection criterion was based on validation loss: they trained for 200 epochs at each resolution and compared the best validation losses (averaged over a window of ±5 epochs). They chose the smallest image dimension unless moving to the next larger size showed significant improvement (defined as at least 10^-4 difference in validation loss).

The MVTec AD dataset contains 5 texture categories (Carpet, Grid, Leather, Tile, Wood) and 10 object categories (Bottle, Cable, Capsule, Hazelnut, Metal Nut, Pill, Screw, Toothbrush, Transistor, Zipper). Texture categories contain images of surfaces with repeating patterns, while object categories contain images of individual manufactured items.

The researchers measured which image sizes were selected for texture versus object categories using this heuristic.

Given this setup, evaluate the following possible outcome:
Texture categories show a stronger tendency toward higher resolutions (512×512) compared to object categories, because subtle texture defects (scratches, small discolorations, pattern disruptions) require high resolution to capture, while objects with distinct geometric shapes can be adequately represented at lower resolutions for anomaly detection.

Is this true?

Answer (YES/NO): YES